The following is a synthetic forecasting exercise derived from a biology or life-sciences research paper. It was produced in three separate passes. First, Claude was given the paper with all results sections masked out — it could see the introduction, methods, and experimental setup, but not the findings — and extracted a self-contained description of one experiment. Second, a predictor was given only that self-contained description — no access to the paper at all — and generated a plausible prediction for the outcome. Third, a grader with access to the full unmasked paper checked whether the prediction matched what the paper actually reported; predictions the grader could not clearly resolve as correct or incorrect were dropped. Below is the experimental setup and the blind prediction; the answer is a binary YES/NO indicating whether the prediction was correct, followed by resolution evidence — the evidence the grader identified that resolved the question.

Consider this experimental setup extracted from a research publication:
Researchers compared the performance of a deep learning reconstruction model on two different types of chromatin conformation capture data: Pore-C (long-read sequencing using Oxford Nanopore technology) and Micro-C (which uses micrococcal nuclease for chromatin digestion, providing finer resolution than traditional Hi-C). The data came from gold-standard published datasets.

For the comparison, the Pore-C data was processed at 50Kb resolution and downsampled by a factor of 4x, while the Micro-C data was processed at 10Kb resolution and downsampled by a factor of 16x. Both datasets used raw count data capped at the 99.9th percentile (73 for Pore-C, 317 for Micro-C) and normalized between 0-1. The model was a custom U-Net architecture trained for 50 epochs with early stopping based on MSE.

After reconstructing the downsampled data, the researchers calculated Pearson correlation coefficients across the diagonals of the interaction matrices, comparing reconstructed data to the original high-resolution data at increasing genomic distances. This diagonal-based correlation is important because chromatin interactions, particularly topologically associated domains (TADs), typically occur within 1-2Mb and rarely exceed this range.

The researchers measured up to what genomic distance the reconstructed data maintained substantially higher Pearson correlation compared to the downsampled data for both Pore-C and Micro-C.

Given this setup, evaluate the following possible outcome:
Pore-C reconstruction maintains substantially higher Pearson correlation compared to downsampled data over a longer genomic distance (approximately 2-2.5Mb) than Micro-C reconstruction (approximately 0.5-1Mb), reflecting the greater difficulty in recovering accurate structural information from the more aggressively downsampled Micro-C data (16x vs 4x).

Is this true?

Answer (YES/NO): NO